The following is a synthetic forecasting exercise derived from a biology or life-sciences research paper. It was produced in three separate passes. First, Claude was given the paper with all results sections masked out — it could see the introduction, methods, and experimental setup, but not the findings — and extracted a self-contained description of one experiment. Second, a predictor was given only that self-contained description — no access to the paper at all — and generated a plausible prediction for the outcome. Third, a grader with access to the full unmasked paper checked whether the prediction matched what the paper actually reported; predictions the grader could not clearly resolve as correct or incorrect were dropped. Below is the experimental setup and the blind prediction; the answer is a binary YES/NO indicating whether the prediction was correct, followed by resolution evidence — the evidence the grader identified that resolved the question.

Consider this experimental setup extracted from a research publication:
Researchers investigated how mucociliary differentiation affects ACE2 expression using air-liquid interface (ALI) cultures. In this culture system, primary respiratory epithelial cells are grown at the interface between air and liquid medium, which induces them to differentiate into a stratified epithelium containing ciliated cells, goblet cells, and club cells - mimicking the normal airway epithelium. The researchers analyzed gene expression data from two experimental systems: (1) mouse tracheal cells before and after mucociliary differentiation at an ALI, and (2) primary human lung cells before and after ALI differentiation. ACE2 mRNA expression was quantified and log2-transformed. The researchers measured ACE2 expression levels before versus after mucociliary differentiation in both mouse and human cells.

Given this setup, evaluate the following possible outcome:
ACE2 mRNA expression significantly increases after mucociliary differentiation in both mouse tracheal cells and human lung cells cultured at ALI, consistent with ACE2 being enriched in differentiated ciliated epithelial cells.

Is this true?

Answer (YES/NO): NO